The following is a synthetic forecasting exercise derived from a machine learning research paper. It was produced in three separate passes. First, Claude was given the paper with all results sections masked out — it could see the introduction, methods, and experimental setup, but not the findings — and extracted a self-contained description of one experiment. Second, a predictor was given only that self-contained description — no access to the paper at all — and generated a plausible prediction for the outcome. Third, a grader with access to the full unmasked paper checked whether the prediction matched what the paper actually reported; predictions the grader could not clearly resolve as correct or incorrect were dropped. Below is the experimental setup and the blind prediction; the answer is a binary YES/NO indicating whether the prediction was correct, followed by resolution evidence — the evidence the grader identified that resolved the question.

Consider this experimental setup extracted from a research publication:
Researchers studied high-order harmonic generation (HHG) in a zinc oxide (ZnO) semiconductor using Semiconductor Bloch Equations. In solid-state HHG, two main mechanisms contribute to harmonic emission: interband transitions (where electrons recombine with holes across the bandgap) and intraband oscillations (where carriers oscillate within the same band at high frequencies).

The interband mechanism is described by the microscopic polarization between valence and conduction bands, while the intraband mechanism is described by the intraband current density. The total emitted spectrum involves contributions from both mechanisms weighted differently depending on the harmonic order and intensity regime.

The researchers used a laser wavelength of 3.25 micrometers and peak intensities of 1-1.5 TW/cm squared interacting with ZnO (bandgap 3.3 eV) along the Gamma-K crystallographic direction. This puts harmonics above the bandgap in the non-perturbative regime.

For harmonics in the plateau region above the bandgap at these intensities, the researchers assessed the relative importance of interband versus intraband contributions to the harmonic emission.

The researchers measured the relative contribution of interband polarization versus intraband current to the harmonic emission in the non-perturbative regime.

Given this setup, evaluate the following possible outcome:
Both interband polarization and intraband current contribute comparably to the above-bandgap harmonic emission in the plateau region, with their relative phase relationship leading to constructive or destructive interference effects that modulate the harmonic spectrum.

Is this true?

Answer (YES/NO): NO